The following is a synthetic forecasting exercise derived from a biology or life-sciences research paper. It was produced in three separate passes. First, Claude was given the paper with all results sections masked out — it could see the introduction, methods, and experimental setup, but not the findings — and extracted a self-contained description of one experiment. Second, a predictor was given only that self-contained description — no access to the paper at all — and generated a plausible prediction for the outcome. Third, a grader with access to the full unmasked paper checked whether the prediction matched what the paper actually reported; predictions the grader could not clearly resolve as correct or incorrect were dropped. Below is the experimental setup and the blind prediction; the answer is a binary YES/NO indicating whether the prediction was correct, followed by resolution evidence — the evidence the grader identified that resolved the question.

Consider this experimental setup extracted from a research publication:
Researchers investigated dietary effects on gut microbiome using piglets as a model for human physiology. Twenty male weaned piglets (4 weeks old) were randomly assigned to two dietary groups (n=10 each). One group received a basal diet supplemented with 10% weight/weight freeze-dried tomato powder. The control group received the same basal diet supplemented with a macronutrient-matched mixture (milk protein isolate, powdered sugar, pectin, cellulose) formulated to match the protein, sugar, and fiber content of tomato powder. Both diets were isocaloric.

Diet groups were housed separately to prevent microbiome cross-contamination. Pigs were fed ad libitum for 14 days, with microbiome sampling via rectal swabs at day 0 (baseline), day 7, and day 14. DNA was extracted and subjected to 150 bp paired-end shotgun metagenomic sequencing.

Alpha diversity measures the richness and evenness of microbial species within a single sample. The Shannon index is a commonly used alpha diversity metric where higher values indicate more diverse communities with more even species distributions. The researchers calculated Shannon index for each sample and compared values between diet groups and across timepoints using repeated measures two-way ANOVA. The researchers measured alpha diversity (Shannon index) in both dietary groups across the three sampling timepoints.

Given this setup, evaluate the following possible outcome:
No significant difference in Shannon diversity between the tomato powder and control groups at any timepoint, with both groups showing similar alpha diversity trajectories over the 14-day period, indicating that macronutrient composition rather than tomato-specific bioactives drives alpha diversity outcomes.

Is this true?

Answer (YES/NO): NO